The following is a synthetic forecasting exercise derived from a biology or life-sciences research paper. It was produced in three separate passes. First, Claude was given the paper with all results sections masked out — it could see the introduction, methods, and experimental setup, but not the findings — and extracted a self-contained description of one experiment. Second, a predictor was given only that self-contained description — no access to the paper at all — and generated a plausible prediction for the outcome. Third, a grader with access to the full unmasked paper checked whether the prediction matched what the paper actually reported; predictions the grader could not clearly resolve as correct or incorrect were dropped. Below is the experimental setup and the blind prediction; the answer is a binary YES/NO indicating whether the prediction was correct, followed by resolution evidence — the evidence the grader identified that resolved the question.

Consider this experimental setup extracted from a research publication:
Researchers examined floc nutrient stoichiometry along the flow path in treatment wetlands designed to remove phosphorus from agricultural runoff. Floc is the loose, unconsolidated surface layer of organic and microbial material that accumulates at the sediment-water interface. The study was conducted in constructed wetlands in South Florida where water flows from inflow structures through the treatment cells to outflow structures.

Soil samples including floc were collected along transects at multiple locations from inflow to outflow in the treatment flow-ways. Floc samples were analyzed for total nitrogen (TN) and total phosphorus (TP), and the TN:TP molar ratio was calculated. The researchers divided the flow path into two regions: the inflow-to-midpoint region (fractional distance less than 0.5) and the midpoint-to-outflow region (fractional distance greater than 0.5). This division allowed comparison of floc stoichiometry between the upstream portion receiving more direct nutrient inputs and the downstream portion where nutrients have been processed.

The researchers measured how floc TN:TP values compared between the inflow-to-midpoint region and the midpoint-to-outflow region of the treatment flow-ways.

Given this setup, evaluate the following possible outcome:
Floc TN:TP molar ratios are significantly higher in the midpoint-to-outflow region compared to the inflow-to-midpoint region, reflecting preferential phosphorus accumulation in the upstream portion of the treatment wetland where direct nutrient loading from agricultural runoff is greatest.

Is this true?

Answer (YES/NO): YES